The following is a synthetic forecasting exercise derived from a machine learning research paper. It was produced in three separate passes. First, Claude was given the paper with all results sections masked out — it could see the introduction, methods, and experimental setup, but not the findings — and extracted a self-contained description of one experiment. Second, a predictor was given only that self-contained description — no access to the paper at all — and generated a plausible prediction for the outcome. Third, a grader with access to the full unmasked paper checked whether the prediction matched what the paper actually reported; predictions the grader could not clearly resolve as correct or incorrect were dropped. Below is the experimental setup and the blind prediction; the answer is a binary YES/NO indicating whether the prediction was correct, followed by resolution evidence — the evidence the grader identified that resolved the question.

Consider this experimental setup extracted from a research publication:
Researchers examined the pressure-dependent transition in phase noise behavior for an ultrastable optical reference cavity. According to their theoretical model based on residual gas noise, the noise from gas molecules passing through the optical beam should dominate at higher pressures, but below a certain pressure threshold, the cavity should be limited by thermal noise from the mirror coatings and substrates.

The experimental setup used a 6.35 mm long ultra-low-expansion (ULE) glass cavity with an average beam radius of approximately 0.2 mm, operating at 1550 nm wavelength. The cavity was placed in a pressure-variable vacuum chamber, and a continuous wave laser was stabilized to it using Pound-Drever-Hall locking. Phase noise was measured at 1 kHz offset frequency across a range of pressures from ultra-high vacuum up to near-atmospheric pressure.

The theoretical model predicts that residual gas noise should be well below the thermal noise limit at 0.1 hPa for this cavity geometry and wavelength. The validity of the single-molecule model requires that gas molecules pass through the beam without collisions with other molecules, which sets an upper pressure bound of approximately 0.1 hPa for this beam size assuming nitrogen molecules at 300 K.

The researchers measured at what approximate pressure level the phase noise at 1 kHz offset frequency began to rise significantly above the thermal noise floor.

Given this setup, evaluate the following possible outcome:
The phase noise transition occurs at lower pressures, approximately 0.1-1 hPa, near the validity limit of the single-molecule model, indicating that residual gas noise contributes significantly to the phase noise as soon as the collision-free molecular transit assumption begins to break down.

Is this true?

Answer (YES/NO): YES